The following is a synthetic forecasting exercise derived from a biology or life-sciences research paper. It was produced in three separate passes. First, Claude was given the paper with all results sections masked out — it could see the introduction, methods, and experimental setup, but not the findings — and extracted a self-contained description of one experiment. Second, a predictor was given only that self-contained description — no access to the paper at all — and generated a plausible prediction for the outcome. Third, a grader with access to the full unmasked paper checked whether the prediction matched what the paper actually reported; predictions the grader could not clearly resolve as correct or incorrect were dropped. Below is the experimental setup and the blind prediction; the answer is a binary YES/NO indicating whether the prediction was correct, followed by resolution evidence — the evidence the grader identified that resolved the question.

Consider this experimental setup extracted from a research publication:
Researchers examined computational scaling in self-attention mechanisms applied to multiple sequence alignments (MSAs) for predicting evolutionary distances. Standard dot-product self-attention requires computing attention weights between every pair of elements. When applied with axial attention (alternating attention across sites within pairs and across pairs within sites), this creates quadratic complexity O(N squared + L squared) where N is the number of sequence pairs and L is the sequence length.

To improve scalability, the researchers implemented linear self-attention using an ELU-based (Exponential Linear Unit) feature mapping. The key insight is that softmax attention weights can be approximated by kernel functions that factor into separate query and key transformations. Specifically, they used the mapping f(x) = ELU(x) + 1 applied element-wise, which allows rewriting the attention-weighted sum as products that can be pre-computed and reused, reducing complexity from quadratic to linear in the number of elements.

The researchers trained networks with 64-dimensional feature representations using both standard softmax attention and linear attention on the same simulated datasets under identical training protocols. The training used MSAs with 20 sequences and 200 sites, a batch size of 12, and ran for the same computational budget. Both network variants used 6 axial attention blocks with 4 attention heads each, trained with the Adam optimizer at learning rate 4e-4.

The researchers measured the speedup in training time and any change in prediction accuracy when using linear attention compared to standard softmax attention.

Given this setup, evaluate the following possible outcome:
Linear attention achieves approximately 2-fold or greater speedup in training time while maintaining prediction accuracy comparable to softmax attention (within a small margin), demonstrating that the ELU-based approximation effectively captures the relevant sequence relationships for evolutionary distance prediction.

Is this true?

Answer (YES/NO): YES